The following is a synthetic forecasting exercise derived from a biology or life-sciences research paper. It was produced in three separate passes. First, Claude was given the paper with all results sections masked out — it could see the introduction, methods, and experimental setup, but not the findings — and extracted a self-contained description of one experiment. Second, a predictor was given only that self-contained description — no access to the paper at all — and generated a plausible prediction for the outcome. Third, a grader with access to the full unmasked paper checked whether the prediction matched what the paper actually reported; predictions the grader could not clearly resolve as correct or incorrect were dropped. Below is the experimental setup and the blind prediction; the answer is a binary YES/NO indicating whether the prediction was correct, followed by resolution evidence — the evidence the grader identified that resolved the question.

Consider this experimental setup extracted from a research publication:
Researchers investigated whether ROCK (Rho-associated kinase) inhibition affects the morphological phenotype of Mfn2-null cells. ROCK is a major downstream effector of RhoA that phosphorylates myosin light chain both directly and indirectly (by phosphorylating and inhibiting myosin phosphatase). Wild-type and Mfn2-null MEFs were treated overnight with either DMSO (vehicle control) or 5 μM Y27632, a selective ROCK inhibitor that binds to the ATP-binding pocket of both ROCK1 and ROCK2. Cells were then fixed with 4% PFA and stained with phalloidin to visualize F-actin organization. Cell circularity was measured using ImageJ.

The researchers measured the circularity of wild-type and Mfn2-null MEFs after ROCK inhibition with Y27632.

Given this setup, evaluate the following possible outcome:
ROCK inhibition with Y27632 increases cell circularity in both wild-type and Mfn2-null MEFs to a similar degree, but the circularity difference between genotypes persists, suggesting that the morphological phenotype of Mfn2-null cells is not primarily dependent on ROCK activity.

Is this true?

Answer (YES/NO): NO